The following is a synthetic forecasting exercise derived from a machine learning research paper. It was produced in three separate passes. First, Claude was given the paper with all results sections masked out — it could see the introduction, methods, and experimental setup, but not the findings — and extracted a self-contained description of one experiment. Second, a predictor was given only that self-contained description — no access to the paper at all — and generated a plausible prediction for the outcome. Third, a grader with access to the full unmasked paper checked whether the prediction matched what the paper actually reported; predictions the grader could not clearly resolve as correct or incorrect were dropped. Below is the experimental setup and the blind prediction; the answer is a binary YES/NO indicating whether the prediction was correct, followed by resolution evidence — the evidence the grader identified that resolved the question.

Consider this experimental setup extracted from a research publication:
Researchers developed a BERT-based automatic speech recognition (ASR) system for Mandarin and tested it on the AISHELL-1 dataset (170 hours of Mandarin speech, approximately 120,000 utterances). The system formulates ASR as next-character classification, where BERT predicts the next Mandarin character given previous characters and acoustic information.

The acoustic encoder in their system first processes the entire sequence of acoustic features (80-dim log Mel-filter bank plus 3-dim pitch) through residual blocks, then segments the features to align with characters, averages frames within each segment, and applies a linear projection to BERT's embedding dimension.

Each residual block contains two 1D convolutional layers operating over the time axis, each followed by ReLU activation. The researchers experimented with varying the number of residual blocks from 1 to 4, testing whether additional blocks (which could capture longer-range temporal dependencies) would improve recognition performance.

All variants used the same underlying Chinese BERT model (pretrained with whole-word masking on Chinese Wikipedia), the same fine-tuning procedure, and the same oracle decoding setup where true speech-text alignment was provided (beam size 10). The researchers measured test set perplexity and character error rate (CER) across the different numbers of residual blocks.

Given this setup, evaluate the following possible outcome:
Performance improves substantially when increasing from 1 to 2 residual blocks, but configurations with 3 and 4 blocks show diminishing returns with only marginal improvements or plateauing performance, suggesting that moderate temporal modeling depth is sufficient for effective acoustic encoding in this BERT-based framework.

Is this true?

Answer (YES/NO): NO